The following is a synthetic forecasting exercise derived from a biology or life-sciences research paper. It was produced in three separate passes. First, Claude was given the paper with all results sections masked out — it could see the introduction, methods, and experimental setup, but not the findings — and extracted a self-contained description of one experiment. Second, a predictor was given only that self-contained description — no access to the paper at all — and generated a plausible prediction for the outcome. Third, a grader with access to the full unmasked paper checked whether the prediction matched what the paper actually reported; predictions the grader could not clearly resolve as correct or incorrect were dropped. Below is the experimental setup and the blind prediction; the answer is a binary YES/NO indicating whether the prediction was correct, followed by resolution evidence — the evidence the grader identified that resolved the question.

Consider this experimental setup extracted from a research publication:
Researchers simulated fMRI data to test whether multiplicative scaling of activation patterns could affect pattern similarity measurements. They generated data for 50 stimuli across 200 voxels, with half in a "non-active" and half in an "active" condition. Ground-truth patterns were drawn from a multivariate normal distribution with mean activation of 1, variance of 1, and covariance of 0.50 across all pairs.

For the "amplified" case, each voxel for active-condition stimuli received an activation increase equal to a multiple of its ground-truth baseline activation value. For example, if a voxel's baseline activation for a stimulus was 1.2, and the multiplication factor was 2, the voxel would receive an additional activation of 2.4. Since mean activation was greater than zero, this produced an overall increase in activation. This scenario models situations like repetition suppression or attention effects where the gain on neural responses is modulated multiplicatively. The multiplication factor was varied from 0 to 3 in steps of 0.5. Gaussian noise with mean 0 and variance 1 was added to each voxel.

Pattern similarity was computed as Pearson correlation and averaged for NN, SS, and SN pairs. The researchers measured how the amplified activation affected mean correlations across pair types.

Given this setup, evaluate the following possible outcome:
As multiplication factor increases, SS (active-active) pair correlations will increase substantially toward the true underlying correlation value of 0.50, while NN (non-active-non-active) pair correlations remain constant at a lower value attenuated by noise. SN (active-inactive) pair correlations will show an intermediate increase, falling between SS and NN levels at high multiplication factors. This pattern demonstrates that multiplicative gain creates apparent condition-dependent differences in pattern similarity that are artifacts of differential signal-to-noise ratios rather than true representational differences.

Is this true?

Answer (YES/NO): YES